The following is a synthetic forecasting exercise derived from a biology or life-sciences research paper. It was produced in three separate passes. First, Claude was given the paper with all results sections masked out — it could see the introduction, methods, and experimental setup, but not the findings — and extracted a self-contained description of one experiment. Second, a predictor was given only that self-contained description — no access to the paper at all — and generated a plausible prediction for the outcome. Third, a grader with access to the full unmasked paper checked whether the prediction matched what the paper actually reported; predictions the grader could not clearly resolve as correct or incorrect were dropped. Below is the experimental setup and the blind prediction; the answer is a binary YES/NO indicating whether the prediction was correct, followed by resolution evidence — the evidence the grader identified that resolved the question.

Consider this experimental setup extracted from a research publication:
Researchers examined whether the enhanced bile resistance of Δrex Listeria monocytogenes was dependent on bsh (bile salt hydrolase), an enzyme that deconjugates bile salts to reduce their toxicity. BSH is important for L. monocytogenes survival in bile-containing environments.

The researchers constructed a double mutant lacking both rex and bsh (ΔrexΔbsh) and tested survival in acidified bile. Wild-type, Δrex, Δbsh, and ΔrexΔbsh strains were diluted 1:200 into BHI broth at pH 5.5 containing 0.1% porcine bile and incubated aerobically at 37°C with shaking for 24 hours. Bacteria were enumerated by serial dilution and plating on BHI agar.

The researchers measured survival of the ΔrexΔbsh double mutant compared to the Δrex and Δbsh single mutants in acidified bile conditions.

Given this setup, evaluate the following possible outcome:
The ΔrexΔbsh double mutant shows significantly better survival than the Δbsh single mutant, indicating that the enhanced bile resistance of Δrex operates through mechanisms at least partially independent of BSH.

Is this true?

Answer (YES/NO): NO